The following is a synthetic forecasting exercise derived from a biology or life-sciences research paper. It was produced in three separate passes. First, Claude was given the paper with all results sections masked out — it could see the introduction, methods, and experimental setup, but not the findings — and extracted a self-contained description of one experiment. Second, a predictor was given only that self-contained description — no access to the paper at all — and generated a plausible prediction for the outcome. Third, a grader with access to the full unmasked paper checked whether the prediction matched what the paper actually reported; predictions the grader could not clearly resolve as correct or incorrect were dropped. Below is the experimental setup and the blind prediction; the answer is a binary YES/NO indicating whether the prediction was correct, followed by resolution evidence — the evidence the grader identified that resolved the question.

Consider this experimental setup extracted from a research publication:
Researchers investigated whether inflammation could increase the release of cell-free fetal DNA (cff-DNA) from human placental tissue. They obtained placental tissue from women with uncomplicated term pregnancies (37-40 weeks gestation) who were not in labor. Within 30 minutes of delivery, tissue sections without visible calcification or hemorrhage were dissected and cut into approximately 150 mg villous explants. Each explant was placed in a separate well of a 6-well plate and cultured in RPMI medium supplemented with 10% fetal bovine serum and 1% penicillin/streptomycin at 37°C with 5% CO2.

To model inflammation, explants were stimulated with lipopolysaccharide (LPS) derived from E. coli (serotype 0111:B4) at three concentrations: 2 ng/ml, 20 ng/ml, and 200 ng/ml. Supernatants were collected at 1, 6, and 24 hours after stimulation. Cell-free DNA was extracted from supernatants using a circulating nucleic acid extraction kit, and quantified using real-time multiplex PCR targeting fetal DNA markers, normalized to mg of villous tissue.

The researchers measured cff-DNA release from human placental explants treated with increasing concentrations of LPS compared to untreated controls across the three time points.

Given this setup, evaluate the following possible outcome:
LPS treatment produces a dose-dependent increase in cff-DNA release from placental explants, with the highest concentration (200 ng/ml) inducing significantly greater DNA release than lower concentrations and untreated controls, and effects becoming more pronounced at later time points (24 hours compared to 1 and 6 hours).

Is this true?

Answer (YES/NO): NO